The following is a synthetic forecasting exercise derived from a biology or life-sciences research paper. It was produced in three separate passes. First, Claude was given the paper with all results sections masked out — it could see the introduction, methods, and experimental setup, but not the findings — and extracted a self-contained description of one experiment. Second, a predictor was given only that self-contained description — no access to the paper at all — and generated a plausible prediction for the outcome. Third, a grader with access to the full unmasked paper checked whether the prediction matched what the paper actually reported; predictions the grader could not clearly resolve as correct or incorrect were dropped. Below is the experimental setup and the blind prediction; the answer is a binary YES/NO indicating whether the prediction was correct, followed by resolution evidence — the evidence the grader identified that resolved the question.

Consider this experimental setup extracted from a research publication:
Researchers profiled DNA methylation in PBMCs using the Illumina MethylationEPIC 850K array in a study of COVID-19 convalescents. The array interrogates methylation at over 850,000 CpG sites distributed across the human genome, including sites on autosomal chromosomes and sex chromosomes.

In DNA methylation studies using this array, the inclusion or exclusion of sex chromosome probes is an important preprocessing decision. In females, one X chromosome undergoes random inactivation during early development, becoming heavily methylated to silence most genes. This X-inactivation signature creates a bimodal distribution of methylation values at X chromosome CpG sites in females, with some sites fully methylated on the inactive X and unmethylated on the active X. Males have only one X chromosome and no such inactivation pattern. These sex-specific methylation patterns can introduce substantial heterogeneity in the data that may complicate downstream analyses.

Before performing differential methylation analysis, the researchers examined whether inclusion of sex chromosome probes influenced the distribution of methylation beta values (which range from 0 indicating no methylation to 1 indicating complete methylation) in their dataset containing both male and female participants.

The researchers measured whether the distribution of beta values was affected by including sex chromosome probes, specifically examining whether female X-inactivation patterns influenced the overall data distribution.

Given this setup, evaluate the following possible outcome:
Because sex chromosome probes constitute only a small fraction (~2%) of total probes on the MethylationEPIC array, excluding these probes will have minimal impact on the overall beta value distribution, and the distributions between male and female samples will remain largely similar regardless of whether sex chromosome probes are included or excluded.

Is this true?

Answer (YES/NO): NO